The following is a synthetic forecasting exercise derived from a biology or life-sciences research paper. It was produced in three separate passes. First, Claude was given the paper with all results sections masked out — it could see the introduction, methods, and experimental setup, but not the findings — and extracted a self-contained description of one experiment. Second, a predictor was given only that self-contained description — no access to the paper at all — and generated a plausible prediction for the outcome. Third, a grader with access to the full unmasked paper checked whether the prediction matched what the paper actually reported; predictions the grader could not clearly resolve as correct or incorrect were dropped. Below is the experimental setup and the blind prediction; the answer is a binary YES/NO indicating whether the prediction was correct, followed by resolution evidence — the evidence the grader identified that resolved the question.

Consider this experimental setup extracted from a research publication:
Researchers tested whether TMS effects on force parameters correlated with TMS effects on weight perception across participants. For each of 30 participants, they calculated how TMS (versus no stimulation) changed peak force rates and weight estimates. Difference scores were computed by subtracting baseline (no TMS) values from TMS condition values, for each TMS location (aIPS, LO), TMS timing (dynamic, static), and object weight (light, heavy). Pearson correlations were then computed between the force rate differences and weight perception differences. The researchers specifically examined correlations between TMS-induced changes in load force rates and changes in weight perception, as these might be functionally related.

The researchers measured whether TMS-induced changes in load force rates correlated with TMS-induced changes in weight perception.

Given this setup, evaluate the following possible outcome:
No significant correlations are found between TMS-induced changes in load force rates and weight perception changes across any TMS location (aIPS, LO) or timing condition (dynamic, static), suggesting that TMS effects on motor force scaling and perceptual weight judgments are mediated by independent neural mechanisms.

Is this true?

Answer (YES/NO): NO